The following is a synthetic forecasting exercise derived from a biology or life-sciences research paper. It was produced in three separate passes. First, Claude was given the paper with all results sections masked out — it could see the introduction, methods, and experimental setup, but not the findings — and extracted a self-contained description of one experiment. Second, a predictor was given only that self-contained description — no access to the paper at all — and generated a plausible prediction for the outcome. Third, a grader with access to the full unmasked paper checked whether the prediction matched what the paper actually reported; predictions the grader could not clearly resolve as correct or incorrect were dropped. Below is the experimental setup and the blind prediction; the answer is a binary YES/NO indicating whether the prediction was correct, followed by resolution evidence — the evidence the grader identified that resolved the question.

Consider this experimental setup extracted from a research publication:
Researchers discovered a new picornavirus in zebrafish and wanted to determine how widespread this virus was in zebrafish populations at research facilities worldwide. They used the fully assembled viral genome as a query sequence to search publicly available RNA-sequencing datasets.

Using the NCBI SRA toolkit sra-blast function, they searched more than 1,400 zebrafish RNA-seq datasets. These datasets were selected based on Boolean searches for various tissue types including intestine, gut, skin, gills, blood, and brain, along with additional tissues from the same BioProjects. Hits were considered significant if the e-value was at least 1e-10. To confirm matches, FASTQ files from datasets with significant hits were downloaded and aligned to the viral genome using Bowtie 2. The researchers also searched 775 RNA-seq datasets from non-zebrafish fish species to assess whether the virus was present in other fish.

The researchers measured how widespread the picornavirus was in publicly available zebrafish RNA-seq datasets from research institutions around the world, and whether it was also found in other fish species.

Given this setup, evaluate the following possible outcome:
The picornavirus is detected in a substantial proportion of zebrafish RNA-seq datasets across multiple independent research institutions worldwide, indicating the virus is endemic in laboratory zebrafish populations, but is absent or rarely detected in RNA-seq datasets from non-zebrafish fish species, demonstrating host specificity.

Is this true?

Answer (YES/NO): YES